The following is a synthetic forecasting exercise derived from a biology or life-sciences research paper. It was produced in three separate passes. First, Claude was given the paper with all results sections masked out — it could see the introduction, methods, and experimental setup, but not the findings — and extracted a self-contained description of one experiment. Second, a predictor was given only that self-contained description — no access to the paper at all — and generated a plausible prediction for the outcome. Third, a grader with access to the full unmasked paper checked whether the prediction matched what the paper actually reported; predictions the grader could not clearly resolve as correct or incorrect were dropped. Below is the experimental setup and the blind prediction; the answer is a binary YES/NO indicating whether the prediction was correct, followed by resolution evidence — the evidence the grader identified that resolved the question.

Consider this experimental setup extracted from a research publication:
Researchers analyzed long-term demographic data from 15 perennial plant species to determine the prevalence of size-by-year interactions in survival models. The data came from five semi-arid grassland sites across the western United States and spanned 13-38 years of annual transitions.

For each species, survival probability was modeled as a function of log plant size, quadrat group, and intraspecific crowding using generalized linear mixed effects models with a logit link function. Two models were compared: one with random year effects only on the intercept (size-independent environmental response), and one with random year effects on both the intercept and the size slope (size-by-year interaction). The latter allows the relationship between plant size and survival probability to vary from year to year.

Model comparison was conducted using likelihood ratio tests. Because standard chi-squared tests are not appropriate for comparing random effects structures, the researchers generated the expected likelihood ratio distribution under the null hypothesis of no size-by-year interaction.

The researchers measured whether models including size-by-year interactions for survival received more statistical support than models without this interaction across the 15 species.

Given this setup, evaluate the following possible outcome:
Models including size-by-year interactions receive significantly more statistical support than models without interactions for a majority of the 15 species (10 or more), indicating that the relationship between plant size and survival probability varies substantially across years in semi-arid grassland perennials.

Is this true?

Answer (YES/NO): YES